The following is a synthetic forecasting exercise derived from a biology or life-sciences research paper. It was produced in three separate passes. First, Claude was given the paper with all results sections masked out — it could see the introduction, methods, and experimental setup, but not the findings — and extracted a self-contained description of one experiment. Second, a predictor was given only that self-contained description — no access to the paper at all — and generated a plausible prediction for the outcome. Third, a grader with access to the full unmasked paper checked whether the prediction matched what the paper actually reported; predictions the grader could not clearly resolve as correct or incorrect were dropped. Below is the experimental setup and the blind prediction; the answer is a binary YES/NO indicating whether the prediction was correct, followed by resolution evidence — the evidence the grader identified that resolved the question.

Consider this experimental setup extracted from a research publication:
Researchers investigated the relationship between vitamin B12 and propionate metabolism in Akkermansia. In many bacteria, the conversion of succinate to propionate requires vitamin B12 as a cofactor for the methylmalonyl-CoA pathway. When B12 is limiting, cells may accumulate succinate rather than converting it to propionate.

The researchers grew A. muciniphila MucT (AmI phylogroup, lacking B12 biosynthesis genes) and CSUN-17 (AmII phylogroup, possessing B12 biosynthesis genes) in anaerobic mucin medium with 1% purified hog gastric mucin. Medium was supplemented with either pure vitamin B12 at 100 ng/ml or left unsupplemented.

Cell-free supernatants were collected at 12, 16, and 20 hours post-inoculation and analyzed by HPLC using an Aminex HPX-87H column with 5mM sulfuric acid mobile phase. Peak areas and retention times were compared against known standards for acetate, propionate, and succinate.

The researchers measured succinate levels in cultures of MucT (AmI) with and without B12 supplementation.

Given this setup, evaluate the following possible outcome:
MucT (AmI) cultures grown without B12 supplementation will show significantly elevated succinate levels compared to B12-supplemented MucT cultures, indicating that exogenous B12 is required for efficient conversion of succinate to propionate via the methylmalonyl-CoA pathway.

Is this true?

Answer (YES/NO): YES